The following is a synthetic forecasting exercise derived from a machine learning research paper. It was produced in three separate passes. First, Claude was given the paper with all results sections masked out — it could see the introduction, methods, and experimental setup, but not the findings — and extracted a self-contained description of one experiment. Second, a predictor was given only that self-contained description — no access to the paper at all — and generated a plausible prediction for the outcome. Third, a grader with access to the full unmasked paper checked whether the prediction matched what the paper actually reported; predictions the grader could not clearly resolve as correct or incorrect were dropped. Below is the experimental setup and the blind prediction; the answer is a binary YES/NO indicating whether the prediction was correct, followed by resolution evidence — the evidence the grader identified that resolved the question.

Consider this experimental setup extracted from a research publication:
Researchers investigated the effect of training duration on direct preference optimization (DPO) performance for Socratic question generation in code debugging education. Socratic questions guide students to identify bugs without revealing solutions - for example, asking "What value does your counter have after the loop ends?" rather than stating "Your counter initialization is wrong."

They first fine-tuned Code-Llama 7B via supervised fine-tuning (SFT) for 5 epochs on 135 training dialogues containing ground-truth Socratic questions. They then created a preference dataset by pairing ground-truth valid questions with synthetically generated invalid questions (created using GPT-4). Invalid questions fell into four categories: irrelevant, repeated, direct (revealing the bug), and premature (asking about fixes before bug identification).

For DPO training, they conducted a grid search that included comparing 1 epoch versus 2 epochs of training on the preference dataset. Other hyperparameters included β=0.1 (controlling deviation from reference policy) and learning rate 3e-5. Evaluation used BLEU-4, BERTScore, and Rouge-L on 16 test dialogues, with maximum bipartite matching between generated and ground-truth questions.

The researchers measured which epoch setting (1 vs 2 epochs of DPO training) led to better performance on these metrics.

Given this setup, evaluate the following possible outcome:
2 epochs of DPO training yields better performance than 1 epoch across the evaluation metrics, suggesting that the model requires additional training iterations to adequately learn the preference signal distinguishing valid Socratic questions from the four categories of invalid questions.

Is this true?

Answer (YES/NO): NO